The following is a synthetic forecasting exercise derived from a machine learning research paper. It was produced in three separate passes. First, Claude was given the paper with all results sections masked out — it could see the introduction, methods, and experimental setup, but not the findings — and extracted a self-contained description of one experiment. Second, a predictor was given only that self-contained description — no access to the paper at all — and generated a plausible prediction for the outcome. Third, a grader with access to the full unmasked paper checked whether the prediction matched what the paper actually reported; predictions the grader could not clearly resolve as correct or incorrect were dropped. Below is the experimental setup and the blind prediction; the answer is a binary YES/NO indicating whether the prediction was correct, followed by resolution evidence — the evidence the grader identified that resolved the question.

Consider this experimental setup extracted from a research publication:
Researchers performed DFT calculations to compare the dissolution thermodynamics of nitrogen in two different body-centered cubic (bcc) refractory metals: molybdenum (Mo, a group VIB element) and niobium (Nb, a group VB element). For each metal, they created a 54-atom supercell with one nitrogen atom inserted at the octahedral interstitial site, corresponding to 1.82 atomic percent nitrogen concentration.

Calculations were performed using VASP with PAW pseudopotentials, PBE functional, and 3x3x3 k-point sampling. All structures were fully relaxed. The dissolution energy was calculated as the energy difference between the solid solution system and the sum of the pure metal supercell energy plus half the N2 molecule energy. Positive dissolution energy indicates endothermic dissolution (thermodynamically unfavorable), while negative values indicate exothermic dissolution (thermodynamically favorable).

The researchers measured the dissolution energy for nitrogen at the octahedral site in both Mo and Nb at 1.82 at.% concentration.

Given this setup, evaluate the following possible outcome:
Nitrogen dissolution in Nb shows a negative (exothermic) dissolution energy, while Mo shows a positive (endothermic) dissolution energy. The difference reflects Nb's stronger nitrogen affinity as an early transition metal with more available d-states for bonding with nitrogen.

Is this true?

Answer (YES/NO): YES